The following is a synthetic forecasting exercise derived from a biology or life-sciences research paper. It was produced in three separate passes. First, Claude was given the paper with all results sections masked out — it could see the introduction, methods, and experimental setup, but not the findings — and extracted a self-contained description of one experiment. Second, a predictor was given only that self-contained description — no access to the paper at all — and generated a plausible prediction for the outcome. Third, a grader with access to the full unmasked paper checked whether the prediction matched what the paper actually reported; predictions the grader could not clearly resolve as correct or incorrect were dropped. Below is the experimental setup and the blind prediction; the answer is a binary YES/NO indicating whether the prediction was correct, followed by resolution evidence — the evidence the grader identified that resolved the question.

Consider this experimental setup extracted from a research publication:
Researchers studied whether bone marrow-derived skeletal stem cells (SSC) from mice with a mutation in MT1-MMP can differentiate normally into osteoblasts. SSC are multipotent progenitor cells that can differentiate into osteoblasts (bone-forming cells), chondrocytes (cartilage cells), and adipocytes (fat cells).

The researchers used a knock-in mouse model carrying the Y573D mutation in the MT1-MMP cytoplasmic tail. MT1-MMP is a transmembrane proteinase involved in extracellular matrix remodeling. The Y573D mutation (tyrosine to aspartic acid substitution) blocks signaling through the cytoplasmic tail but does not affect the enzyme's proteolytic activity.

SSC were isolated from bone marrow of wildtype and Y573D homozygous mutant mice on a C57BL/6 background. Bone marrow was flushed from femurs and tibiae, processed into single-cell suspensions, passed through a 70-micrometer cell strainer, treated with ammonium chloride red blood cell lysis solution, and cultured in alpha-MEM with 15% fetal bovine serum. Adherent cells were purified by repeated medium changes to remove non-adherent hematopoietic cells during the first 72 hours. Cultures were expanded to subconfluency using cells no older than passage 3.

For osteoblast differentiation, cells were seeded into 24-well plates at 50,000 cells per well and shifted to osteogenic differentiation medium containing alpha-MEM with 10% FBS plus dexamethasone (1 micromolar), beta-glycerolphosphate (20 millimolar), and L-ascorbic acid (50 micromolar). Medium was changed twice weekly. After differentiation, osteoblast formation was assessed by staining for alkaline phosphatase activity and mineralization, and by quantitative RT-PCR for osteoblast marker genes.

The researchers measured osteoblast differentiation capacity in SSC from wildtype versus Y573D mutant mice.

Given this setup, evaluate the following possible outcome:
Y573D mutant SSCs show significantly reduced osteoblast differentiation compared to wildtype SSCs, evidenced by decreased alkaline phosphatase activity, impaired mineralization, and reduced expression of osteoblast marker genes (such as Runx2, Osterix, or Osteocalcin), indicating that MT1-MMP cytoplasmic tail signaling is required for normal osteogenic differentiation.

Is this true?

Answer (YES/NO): NO